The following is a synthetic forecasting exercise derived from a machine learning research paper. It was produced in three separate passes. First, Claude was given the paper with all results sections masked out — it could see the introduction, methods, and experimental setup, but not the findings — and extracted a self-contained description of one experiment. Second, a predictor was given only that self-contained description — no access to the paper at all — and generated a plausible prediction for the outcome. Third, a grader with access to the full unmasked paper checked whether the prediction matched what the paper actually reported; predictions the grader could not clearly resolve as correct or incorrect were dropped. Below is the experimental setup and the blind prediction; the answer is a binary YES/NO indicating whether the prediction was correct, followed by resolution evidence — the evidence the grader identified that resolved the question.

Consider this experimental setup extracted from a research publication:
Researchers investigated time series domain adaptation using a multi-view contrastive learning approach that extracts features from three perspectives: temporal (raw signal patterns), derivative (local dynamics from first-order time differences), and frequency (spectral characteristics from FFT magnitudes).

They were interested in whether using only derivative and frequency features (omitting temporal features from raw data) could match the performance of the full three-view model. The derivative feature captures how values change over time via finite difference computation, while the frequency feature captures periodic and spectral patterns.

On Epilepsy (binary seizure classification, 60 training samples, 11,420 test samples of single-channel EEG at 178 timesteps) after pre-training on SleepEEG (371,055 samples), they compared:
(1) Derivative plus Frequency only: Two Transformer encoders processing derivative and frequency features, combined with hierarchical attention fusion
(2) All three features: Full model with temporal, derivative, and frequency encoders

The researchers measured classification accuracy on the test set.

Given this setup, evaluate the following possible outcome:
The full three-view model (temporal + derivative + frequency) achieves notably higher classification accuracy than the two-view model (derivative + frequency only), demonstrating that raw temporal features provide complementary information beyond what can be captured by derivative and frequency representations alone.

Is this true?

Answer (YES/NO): NO